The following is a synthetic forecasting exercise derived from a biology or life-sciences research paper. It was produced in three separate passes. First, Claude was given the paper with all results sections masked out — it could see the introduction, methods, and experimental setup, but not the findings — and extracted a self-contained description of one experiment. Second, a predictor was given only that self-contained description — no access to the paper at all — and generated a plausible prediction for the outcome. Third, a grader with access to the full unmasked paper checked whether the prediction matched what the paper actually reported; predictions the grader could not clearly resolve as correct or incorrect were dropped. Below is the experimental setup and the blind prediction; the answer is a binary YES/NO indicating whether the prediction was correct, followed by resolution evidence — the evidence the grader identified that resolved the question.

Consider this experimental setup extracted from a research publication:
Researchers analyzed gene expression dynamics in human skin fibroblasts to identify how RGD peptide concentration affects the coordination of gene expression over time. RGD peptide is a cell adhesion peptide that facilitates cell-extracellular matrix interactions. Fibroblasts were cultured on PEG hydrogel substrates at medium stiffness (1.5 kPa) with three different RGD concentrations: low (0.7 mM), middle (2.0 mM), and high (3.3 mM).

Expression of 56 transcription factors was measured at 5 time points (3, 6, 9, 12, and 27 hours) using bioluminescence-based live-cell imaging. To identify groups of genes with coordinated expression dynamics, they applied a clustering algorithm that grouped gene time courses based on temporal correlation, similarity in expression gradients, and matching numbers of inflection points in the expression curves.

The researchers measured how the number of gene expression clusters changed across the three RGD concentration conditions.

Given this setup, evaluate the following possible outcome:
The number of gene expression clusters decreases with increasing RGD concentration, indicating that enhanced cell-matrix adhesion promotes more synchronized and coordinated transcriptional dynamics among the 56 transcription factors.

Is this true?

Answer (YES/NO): NO